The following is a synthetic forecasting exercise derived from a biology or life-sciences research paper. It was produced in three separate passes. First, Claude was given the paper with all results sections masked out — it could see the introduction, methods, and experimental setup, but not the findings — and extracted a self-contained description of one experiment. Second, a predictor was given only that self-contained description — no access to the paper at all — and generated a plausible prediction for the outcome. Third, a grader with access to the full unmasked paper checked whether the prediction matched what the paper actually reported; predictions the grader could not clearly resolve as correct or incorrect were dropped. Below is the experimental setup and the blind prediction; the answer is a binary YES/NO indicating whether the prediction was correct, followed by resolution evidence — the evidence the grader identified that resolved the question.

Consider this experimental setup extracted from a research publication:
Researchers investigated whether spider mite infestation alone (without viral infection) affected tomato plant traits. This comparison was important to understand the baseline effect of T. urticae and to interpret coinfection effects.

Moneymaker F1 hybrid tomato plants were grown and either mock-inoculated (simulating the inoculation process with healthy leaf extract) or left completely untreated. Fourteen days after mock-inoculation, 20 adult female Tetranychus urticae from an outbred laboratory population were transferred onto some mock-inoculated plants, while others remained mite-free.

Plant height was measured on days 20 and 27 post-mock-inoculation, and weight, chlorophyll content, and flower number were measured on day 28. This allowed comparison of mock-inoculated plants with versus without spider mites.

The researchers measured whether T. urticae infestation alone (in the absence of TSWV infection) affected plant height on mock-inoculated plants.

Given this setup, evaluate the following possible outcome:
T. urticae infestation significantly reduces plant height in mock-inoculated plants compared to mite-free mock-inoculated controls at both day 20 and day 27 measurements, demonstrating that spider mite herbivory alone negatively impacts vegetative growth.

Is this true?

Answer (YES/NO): YES